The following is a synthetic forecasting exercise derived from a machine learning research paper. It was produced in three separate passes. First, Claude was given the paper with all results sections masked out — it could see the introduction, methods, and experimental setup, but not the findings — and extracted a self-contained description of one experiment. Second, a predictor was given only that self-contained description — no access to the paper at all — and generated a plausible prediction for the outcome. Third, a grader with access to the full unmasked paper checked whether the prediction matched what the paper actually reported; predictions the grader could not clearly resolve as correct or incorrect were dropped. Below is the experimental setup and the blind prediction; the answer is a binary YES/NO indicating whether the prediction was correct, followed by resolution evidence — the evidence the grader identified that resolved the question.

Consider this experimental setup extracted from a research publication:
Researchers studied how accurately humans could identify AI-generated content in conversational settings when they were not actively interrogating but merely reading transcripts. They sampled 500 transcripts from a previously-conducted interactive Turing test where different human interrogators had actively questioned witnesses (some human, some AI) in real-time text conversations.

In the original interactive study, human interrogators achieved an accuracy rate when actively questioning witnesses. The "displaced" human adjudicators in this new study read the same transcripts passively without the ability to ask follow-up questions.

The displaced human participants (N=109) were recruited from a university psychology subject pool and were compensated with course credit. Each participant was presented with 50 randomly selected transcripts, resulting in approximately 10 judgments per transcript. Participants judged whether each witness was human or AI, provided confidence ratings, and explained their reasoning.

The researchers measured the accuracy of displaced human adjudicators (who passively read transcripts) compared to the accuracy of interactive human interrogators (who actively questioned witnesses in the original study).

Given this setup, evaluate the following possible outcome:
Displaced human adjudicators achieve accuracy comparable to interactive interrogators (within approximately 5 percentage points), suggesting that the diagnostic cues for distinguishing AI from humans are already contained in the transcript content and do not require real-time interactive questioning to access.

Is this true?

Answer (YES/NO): NO